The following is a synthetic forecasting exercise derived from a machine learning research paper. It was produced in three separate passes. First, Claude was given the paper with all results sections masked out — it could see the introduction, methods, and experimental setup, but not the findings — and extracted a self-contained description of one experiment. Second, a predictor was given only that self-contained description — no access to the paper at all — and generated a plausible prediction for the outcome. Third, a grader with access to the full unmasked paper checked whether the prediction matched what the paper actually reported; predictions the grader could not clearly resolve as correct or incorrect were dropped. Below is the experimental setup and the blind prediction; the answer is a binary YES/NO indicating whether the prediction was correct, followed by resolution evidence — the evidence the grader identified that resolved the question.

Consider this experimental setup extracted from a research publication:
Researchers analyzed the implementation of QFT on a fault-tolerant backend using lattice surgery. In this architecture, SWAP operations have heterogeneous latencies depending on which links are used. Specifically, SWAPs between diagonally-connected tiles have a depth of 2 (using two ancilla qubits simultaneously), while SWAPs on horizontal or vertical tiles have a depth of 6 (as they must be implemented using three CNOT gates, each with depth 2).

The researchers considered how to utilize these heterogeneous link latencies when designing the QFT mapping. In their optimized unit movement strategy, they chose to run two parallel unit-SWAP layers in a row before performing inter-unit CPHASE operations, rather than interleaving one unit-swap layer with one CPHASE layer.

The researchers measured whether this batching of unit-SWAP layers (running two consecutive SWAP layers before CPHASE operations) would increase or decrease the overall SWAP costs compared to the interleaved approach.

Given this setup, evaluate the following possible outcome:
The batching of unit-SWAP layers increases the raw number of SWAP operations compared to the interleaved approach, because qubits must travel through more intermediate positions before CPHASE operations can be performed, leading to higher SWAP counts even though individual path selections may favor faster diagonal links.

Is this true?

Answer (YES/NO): NO